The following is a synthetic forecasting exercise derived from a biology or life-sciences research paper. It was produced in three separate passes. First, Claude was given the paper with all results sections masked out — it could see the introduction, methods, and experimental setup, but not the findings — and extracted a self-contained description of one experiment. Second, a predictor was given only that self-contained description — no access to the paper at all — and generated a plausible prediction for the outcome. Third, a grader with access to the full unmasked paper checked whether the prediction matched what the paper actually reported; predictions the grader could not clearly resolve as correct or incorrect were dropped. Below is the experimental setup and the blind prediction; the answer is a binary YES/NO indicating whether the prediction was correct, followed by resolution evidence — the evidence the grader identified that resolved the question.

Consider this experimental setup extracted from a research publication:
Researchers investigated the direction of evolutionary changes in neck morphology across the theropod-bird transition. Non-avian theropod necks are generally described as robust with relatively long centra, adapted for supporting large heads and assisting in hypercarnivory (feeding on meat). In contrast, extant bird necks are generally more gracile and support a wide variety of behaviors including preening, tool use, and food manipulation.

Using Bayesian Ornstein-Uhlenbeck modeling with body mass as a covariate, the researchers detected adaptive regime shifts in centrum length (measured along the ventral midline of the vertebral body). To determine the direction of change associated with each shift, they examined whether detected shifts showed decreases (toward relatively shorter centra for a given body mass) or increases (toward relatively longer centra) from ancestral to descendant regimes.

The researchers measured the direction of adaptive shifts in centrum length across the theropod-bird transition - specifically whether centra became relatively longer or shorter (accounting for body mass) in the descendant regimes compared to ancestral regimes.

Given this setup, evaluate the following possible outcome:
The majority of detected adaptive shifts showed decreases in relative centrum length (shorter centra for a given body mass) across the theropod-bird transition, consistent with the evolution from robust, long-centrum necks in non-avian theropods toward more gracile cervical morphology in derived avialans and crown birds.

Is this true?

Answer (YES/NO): YES